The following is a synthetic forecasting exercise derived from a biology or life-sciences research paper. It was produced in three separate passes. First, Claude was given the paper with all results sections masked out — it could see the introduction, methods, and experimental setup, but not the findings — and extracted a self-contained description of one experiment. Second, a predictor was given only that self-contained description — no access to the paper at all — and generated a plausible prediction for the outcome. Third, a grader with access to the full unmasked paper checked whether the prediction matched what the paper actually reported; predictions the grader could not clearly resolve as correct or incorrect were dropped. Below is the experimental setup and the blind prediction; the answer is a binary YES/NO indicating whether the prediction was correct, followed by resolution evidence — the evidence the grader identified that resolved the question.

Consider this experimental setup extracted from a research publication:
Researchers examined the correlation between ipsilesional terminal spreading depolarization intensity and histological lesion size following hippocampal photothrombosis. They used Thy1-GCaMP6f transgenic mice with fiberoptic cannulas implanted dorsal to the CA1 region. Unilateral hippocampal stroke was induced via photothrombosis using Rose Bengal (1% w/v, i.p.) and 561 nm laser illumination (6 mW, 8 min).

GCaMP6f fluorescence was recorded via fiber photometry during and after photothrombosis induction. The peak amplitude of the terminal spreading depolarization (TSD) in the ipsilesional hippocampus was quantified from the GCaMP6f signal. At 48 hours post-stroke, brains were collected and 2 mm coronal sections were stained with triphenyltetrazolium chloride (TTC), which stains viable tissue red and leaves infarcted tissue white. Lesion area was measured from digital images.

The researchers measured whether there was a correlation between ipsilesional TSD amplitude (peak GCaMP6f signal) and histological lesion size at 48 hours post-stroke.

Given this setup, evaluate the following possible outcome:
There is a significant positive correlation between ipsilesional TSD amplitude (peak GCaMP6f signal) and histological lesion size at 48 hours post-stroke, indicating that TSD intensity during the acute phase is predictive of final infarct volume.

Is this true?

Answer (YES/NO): YES